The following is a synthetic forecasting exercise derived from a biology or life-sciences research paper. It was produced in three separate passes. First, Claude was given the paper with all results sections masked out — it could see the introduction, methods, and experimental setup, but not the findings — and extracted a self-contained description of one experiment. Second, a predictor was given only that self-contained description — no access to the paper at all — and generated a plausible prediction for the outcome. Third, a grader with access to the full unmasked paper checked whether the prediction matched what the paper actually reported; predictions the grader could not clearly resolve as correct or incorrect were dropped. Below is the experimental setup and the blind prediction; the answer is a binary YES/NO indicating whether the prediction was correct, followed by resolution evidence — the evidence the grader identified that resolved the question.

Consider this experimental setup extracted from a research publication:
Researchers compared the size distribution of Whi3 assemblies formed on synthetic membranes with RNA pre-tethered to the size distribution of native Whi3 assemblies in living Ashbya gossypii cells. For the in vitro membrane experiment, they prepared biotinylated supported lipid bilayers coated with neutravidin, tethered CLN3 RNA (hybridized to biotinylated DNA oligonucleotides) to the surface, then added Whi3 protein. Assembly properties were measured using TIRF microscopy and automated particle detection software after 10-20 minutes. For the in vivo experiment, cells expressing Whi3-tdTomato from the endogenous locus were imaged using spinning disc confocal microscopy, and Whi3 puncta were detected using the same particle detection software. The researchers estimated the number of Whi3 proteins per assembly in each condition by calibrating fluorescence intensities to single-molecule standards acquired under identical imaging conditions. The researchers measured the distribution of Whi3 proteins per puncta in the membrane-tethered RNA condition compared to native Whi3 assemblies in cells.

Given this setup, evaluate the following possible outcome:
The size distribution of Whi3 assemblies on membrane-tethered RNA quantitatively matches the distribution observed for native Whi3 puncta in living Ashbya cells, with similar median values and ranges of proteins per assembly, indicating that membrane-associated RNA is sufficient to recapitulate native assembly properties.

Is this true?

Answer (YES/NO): NO